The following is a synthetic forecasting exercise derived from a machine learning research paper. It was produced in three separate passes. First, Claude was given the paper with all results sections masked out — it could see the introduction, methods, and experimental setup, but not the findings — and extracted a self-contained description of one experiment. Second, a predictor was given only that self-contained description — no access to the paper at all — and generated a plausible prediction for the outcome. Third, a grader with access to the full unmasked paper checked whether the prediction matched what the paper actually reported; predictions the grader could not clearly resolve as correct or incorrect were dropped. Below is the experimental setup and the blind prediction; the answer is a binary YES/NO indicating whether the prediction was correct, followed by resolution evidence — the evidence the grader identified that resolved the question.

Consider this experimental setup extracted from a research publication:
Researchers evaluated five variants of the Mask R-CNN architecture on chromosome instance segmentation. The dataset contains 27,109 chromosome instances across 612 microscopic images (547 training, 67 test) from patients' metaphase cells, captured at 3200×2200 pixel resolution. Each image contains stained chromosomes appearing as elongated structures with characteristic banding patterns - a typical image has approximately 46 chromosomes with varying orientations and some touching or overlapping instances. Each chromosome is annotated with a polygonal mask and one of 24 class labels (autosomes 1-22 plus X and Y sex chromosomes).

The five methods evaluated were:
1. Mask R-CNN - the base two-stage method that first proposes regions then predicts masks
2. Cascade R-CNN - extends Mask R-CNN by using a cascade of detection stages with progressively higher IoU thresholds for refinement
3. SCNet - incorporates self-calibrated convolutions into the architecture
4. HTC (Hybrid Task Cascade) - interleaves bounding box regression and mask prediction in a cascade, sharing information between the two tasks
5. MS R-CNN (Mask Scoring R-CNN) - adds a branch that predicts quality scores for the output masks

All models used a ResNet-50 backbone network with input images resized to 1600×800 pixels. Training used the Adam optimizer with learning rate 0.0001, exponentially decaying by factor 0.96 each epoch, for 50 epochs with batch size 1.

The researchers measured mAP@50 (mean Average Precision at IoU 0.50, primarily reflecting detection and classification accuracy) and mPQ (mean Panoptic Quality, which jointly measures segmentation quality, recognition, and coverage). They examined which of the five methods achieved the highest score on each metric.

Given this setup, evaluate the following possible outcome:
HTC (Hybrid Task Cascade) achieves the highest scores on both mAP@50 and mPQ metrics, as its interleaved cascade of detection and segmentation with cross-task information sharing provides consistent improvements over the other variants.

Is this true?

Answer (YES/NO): NO